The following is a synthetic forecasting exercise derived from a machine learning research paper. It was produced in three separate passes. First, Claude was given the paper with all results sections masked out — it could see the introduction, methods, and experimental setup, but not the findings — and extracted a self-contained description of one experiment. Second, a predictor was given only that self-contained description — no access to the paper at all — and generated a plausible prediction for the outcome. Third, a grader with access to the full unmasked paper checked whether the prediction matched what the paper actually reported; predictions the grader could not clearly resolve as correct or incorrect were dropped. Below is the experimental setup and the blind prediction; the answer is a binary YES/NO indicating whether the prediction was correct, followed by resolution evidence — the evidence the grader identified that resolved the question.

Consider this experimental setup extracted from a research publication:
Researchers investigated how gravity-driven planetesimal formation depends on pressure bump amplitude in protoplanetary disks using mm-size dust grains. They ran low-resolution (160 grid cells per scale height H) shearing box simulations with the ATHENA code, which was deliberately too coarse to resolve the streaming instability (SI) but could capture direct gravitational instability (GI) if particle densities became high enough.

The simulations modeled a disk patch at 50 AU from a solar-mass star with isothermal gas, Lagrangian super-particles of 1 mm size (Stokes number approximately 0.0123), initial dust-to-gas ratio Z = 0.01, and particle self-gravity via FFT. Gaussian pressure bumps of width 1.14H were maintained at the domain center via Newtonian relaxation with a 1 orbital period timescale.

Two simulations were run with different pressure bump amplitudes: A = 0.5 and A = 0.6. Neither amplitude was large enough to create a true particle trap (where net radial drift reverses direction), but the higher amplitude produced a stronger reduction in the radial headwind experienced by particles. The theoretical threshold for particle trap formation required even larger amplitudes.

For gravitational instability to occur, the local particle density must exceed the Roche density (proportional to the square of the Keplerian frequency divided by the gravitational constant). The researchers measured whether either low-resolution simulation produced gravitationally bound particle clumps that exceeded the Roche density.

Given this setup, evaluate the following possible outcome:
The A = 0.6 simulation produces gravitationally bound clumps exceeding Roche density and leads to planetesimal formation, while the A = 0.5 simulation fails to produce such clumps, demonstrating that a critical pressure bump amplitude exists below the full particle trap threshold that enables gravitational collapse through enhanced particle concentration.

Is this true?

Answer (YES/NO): YES